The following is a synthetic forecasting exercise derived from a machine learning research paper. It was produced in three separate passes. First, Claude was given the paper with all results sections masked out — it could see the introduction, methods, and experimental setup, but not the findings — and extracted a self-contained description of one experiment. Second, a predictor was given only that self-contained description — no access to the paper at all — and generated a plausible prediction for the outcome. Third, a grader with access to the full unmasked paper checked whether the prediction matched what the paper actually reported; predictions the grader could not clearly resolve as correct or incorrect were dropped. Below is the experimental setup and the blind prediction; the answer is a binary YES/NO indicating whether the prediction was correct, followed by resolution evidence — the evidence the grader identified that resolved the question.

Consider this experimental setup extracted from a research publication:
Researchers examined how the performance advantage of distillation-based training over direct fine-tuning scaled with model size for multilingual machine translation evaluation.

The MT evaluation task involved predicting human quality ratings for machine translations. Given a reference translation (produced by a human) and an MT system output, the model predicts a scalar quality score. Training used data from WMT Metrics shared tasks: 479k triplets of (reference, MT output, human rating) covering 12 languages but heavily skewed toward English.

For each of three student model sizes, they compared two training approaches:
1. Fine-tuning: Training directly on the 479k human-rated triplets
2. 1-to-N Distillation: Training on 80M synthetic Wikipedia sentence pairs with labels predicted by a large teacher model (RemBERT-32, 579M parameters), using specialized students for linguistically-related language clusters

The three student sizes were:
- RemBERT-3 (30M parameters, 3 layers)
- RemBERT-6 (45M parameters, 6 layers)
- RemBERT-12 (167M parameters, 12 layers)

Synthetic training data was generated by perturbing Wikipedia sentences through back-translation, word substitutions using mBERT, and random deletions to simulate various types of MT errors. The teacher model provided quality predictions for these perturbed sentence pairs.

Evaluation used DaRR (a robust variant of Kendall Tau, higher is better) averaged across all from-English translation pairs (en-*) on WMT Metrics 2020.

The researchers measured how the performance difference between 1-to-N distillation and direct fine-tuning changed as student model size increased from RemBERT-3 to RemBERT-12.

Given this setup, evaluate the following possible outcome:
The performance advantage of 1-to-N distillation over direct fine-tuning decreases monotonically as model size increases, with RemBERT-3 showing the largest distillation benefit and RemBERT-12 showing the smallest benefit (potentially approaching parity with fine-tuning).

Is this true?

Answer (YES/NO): NO